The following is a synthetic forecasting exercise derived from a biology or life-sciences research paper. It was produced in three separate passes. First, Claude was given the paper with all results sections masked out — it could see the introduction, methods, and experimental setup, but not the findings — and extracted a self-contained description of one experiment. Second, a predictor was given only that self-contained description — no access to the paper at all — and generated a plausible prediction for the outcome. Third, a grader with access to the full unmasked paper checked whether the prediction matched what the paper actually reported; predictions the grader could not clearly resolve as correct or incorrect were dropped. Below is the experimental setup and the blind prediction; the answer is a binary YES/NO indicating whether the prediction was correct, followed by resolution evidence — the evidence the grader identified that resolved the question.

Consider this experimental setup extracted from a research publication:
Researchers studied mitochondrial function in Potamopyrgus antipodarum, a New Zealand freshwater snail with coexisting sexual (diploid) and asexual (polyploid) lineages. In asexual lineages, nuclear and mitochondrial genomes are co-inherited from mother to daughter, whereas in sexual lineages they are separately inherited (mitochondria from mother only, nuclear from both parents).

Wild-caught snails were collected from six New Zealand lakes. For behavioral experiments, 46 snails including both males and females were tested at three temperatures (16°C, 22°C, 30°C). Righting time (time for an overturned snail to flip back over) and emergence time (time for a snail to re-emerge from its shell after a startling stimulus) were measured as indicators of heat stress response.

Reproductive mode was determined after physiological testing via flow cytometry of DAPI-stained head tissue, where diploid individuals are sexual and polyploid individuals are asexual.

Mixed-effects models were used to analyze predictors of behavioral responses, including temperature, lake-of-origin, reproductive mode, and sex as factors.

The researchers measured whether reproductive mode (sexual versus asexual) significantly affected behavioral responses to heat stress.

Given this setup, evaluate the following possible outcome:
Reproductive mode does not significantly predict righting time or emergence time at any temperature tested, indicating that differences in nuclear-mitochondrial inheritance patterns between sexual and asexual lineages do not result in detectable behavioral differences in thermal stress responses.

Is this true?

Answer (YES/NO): NO